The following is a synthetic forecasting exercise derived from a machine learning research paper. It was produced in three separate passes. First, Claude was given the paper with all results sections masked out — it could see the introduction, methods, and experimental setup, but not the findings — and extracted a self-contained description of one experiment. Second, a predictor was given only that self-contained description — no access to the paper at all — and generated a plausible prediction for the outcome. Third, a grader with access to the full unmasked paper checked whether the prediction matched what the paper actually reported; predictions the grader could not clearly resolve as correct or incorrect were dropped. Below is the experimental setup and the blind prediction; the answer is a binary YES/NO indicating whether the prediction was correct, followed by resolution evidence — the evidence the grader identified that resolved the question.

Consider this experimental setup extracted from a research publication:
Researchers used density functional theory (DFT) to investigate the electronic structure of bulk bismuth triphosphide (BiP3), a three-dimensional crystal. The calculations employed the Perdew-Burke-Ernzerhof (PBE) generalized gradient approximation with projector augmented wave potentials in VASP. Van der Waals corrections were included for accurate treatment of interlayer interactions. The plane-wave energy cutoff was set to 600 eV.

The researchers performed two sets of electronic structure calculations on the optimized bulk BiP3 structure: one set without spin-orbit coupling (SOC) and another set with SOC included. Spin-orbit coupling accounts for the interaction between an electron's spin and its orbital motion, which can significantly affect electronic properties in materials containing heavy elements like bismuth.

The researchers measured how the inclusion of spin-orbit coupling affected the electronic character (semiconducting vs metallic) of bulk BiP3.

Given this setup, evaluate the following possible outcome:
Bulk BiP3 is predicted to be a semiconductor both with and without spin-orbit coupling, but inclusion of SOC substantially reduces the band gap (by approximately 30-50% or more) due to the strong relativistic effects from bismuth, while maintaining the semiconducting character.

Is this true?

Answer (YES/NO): NO